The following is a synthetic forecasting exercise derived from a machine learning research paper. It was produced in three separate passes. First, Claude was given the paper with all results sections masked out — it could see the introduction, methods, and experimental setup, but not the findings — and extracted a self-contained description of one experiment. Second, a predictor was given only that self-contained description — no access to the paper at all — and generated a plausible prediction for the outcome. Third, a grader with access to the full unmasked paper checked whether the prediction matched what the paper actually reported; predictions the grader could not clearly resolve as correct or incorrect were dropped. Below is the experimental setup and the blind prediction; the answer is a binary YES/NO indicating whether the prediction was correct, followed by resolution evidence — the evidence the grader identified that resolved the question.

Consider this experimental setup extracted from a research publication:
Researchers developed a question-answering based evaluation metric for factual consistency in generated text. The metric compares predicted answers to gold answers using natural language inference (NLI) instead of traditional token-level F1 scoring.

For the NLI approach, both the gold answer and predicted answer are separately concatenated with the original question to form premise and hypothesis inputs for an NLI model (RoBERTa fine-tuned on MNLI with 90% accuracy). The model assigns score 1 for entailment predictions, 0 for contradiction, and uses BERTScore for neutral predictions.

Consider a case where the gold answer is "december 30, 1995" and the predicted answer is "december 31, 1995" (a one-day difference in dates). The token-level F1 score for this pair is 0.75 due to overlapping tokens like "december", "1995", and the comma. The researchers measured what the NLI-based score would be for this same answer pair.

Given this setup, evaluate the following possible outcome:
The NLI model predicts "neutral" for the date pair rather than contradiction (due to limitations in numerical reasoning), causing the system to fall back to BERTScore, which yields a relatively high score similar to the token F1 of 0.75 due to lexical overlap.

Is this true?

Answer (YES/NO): NO